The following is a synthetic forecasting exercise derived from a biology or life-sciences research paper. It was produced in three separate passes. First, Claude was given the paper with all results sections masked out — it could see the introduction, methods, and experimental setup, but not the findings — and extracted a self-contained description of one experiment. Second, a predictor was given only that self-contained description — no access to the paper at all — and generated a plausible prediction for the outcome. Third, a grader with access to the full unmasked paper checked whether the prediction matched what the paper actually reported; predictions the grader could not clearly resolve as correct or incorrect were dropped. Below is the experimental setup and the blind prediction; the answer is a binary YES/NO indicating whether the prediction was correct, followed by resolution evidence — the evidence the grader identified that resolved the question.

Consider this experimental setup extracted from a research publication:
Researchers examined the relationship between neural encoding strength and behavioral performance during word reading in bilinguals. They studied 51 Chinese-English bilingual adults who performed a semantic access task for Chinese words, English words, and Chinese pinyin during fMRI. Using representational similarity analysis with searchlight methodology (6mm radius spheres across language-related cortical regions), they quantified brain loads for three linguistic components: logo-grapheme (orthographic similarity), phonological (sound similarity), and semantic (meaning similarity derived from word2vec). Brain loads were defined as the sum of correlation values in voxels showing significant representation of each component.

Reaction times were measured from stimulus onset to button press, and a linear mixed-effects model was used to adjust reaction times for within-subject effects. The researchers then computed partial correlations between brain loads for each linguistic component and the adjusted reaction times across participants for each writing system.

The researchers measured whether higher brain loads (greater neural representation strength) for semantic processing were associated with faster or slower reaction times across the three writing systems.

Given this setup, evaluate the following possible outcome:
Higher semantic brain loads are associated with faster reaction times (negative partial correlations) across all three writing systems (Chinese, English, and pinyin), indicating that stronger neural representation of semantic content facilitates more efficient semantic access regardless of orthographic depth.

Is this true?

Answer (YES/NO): NO